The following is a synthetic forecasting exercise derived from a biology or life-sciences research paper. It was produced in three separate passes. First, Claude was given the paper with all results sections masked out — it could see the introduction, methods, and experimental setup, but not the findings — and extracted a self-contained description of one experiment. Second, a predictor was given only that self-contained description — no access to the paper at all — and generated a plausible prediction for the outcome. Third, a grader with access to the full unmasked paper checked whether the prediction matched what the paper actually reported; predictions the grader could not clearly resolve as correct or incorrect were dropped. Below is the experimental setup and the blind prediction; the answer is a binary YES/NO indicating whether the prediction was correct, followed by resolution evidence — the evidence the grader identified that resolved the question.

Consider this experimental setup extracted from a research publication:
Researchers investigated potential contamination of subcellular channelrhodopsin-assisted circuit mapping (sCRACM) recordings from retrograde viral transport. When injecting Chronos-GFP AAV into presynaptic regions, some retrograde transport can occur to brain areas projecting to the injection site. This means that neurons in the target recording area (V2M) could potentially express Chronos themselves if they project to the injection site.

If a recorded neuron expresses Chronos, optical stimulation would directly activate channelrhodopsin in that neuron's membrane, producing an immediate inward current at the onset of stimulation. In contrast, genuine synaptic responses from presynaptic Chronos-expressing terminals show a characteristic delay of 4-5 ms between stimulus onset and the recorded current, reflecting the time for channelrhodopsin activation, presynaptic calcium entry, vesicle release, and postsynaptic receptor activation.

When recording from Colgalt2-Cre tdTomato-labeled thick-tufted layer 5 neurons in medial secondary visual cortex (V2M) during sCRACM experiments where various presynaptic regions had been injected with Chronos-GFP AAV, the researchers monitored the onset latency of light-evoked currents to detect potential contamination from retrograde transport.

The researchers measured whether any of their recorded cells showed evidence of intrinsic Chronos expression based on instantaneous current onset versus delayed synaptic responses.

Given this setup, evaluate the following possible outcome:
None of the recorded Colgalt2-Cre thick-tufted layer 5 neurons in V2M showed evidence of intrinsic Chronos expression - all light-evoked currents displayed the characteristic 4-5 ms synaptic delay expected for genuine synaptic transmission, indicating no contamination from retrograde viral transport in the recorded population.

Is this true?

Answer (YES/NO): NO